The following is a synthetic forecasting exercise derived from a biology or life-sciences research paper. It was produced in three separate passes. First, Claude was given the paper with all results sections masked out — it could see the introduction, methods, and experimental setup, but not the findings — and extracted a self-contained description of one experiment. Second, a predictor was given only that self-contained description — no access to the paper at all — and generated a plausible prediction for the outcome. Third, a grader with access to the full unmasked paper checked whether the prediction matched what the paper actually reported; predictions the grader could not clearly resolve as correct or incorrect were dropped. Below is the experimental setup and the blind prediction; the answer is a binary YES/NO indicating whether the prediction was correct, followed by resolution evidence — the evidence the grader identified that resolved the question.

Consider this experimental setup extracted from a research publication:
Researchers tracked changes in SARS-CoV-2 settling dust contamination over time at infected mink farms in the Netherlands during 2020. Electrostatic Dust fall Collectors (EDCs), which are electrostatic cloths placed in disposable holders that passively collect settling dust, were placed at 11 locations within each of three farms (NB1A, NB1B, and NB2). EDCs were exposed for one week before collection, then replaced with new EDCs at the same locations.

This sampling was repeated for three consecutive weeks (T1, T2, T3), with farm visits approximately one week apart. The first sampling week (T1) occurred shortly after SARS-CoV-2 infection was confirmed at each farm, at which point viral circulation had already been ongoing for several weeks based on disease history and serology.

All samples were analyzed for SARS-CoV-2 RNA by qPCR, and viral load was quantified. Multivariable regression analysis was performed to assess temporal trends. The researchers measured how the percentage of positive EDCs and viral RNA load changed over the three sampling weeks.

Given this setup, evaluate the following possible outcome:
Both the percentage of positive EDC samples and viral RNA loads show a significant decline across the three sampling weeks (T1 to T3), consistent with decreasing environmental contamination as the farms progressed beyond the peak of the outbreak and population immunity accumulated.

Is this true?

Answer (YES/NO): NO